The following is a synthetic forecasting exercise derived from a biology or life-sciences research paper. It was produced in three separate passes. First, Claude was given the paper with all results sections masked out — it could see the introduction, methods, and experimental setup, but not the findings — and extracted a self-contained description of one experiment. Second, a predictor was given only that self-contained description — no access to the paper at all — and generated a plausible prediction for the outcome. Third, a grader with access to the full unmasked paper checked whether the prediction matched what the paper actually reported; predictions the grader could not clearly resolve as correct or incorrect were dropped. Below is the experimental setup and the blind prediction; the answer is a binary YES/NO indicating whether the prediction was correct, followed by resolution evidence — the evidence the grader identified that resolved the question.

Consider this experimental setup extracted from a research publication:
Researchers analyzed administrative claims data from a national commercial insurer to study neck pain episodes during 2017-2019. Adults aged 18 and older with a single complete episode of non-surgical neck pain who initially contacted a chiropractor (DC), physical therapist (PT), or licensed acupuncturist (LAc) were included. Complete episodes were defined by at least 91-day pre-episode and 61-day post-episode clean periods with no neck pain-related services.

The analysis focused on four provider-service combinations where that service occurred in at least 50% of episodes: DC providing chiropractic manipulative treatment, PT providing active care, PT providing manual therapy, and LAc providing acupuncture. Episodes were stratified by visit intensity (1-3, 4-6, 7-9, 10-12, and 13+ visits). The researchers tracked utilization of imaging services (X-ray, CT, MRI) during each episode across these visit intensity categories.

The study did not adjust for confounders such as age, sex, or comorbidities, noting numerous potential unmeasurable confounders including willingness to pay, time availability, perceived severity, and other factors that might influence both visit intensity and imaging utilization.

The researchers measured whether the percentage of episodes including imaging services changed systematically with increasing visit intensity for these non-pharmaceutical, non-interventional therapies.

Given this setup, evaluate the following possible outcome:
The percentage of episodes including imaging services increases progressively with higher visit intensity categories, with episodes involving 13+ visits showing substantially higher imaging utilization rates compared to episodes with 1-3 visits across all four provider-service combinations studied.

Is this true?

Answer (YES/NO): NO